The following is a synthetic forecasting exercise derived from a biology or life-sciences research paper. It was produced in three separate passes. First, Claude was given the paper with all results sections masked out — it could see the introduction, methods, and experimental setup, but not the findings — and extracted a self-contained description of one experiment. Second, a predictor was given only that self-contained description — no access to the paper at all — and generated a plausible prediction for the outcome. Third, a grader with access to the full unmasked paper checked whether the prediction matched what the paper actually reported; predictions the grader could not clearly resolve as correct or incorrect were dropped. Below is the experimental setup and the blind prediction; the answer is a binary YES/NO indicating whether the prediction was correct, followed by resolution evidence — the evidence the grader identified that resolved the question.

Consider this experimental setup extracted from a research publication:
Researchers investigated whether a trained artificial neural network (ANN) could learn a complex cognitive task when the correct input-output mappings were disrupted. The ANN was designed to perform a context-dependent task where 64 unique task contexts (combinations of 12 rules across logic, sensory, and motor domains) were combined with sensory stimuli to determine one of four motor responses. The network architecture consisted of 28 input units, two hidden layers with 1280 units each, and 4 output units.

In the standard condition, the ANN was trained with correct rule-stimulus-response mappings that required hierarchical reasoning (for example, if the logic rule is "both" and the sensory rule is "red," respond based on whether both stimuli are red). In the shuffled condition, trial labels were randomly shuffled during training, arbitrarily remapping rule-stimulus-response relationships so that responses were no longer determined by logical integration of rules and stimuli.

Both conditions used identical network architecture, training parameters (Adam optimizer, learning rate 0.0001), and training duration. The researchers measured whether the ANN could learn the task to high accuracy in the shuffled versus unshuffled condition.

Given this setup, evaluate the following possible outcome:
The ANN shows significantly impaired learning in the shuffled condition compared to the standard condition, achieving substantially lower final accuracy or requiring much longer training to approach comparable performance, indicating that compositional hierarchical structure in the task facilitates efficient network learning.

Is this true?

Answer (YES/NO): YES